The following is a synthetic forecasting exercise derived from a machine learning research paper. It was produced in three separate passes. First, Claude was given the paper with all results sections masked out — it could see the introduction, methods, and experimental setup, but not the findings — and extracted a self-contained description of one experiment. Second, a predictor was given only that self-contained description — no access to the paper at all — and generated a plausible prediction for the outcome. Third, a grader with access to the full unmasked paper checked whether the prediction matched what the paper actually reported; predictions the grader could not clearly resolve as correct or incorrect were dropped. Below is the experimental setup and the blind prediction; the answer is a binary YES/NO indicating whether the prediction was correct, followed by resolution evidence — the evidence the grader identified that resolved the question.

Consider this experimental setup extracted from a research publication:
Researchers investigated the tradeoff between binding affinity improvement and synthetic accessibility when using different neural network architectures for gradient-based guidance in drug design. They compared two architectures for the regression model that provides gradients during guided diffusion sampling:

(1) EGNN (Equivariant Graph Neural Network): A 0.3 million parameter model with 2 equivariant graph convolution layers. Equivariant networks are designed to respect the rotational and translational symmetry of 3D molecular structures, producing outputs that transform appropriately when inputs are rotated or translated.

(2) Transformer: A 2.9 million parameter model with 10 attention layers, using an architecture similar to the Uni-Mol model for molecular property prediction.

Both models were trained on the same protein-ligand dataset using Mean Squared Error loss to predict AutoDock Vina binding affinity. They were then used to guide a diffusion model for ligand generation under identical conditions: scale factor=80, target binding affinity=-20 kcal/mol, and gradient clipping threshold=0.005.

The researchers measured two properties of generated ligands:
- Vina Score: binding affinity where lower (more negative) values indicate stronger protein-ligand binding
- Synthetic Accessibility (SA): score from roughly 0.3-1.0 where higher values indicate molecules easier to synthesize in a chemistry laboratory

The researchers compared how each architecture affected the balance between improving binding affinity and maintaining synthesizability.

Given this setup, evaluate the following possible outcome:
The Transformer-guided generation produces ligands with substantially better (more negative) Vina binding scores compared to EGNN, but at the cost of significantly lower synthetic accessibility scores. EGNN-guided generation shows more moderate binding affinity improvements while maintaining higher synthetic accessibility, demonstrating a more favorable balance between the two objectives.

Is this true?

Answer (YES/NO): NO